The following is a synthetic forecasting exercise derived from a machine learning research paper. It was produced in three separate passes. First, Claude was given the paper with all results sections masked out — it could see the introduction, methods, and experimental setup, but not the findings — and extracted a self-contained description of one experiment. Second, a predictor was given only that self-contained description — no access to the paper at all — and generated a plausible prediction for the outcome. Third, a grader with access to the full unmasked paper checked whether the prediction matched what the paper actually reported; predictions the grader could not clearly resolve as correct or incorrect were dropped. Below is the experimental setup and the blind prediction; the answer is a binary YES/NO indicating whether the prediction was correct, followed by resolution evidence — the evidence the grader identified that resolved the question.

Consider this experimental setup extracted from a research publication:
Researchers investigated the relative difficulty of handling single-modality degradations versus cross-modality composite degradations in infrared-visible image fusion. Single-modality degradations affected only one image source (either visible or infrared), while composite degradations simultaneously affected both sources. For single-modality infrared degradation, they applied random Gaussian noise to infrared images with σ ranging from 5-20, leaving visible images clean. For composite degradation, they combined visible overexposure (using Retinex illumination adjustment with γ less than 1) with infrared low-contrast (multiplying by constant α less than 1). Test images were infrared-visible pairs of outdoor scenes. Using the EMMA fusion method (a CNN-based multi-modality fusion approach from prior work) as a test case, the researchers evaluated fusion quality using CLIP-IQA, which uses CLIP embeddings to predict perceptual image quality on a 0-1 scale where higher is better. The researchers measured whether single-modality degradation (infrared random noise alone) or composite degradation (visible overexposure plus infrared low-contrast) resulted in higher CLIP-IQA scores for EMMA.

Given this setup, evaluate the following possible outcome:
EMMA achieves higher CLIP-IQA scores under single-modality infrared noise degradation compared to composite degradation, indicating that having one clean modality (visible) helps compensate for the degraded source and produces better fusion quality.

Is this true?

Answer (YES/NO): YES